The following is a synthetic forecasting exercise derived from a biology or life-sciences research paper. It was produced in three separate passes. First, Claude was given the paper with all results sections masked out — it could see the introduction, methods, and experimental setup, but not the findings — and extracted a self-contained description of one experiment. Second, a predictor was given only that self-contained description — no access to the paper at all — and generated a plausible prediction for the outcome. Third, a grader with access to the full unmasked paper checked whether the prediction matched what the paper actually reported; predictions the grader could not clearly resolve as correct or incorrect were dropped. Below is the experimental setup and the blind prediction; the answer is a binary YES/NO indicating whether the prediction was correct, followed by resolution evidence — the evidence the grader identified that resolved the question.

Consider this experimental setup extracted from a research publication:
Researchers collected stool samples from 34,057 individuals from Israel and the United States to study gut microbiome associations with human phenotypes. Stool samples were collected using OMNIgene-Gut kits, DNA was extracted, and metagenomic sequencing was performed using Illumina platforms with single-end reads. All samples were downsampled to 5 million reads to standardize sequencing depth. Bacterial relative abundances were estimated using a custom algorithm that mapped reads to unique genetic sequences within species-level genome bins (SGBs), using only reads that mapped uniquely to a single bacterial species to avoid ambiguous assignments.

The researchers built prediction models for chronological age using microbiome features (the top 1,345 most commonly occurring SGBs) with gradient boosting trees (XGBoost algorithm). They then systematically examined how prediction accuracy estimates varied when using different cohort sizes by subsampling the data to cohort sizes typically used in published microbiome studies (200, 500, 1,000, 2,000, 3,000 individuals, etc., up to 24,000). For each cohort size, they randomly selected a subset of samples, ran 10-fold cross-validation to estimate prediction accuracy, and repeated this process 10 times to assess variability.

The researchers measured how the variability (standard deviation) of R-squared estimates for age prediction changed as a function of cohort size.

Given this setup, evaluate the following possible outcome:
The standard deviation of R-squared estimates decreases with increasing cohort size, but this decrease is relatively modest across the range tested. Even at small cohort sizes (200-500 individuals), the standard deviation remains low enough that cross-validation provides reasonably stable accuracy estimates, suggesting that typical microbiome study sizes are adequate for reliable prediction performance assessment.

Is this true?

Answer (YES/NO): NO